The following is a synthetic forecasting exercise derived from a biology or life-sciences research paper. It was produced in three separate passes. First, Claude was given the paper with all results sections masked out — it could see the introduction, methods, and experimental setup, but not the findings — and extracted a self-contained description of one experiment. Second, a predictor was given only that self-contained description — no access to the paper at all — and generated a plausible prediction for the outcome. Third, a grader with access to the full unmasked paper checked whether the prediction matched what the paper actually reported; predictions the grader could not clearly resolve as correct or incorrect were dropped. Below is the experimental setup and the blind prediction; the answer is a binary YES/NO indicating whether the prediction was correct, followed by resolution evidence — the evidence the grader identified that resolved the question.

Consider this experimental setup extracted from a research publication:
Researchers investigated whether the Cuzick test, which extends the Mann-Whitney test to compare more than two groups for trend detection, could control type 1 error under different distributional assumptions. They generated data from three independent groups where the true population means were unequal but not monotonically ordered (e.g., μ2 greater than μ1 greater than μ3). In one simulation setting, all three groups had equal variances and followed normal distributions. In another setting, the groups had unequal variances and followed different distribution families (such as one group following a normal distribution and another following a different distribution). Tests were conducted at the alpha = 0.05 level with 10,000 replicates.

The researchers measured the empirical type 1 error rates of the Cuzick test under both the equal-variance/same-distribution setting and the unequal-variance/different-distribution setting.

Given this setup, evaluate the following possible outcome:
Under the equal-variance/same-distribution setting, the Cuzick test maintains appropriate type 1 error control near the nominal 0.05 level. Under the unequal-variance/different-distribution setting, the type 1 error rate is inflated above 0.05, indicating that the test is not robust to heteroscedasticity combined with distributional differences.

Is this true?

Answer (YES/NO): NO